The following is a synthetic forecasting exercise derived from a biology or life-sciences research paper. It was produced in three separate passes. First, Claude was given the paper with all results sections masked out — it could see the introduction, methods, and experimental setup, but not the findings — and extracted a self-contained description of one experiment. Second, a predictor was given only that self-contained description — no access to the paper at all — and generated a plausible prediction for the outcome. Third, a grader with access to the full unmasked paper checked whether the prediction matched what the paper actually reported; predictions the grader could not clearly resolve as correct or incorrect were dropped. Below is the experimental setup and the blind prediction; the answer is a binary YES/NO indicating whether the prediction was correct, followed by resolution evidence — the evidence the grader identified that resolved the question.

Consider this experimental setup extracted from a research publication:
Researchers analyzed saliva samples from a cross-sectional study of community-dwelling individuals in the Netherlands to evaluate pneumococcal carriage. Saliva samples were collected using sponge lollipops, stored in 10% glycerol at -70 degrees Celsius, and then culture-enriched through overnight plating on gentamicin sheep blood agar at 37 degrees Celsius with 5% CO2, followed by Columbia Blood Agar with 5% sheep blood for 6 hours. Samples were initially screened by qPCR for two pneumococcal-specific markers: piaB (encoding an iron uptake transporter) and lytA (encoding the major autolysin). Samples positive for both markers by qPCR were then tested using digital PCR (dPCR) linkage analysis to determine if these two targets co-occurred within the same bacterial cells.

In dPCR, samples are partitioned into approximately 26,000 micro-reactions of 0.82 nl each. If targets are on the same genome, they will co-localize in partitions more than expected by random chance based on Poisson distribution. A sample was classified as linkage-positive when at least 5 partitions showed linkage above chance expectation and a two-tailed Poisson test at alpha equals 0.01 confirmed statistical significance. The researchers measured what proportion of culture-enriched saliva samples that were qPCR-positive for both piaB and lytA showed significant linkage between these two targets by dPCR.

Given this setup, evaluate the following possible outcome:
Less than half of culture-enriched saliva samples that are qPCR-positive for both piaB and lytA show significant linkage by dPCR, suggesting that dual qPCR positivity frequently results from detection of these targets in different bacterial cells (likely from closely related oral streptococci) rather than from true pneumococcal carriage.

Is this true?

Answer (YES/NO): NO